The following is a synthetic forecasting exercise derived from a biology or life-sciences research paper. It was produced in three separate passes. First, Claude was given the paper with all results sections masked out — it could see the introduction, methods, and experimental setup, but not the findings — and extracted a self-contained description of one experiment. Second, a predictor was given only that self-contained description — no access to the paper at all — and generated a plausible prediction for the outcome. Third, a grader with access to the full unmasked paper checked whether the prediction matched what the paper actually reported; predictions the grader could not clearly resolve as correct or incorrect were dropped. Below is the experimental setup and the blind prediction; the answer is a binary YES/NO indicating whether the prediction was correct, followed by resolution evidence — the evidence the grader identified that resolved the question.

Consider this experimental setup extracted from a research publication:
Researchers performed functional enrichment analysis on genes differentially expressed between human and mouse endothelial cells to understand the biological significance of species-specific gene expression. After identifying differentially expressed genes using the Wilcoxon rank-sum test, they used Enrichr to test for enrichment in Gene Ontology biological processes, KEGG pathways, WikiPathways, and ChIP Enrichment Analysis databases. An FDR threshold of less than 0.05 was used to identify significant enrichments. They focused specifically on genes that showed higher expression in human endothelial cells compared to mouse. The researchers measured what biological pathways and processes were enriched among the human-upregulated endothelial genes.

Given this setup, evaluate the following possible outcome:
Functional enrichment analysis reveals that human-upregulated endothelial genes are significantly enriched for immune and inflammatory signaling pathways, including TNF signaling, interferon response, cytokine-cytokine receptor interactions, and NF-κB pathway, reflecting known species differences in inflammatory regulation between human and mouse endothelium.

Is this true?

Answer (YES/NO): NO